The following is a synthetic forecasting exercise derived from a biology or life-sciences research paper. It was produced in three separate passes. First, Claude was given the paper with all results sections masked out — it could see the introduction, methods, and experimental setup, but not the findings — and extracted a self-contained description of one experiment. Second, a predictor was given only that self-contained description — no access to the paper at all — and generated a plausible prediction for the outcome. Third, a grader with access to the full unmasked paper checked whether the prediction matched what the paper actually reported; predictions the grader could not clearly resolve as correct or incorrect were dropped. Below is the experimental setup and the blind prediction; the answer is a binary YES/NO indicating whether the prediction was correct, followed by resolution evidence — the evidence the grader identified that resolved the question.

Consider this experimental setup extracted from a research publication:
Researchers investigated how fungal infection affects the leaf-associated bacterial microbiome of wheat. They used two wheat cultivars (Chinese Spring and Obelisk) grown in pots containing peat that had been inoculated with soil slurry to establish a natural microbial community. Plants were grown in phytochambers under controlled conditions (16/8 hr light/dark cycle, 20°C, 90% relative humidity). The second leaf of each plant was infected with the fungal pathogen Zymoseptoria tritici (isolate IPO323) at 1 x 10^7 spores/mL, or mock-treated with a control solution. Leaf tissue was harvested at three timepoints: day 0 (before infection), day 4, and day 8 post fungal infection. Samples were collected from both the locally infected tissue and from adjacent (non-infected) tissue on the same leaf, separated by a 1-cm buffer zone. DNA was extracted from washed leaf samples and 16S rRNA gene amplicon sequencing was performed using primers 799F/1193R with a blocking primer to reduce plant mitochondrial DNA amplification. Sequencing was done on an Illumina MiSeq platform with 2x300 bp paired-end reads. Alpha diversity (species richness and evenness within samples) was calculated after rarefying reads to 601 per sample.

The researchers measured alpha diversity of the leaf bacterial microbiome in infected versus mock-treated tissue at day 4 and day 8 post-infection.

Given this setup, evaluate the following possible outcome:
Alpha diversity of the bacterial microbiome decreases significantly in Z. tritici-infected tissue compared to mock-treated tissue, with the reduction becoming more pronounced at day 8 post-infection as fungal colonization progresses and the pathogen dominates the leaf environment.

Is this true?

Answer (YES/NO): NO